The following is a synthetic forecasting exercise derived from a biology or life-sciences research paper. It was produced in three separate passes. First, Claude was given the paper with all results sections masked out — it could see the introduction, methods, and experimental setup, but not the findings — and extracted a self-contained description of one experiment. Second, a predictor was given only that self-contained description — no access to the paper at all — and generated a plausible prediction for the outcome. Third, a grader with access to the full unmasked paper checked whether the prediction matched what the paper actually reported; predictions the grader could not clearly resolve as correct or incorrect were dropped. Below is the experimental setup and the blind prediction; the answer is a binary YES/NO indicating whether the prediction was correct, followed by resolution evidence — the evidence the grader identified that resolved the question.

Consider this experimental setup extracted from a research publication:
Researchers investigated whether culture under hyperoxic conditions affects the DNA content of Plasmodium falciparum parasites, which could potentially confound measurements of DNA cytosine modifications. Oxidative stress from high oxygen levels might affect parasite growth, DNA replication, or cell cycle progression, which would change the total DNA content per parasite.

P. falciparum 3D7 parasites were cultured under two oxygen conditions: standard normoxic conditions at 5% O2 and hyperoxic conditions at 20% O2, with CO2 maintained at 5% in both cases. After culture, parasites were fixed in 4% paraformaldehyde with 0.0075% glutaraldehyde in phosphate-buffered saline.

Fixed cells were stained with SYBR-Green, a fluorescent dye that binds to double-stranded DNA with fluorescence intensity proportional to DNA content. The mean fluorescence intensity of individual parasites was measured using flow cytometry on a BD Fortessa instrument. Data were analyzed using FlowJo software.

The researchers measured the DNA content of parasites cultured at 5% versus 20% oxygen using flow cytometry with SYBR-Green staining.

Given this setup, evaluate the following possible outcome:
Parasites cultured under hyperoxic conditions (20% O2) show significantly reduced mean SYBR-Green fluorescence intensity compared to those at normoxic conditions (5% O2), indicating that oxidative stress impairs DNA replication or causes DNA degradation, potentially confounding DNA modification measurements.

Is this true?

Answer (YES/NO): NO